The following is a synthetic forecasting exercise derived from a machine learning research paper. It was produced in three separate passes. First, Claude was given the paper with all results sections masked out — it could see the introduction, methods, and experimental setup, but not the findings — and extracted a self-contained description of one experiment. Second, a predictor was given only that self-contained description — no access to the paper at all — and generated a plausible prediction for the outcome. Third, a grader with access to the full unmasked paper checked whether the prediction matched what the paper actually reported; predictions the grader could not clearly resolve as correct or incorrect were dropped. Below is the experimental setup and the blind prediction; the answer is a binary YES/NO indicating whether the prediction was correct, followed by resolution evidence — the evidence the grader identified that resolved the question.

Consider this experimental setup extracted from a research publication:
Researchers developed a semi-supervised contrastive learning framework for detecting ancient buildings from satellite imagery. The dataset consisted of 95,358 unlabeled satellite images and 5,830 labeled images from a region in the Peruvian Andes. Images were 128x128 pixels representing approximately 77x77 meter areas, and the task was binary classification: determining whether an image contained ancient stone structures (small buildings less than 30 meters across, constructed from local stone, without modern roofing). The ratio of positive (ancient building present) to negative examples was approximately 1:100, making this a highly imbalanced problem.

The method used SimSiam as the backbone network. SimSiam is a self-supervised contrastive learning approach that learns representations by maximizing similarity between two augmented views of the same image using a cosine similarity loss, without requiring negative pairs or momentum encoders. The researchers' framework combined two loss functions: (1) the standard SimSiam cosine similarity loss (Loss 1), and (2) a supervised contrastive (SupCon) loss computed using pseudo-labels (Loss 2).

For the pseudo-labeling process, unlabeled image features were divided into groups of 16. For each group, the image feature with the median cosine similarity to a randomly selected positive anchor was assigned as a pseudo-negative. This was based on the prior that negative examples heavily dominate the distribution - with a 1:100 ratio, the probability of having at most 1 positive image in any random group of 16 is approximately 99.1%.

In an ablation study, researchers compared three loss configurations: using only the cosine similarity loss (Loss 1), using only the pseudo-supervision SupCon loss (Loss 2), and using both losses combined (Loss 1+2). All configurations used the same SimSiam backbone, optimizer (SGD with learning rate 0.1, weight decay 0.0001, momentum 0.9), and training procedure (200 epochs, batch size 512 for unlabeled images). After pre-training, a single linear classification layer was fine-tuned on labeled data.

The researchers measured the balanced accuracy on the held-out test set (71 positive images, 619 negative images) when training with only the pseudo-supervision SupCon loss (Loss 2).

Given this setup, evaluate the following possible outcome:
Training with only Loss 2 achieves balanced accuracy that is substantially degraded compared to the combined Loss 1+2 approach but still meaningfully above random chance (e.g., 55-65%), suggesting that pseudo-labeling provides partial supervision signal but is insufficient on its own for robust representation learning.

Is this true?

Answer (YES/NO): NO